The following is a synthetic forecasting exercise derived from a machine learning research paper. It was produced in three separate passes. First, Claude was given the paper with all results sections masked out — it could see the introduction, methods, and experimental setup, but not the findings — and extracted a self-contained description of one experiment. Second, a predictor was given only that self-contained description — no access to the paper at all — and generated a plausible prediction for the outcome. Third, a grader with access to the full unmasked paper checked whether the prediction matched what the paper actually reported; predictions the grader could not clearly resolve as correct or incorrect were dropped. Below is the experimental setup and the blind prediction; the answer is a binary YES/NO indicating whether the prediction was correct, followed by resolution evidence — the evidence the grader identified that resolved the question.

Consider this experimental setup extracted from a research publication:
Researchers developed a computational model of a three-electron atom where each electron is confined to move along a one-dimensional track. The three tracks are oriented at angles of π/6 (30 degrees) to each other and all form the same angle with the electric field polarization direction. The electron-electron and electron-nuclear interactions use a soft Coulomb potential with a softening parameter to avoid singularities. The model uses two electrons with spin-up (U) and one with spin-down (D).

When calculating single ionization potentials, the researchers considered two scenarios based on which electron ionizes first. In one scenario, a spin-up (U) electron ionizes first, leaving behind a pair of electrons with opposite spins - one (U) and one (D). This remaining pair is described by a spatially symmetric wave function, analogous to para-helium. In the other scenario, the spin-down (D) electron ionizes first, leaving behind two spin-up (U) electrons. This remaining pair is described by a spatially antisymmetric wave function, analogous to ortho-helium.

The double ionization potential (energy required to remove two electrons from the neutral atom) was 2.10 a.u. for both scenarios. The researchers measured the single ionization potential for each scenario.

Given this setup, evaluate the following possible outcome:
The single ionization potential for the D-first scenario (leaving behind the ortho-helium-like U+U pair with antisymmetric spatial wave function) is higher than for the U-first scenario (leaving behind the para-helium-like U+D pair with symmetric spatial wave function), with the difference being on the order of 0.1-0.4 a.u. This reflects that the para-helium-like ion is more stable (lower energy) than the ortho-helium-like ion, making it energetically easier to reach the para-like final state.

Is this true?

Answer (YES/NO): NO